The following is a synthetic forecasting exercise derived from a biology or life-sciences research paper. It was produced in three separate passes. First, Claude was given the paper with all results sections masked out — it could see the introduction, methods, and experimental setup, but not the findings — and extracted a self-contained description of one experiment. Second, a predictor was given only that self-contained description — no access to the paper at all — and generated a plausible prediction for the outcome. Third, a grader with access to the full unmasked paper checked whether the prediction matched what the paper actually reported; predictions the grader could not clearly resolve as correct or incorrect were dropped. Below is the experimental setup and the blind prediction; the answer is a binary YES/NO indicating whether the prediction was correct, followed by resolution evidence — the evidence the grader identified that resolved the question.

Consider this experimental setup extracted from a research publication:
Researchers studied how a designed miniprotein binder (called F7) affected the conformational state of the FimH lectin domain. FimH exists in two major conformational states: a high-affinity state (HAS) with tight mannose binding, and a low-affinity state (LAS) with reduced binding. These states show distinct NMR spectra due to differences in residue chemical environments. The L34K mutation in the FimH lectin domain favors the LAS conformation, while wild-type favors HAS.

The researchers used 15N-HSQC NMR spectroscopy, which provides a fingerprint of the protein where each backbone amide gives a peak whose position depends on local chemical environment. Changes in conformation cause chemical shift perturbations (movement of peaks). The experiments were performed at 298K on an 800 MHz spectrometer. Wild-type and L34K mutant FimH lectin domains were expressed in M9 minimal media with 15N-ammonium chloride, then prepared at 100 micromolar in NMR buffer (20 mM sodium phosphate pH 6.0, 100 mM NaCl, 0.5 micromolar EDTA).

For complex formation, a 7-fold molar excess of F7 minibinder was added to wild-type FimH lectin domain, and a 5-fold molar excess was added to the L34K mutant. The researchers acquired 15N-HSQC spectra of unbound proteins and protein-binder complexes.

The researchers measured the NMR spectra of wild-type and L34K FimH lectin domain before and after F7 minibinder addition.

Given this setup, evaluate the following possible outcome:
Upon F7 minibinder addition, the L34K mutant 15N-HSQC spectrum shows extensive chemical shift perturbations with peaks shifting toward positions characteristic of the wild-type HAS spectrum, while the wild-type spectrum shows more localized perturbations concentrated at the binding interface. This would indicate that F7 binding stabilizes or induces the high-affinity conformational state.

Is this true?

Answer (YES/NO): NO